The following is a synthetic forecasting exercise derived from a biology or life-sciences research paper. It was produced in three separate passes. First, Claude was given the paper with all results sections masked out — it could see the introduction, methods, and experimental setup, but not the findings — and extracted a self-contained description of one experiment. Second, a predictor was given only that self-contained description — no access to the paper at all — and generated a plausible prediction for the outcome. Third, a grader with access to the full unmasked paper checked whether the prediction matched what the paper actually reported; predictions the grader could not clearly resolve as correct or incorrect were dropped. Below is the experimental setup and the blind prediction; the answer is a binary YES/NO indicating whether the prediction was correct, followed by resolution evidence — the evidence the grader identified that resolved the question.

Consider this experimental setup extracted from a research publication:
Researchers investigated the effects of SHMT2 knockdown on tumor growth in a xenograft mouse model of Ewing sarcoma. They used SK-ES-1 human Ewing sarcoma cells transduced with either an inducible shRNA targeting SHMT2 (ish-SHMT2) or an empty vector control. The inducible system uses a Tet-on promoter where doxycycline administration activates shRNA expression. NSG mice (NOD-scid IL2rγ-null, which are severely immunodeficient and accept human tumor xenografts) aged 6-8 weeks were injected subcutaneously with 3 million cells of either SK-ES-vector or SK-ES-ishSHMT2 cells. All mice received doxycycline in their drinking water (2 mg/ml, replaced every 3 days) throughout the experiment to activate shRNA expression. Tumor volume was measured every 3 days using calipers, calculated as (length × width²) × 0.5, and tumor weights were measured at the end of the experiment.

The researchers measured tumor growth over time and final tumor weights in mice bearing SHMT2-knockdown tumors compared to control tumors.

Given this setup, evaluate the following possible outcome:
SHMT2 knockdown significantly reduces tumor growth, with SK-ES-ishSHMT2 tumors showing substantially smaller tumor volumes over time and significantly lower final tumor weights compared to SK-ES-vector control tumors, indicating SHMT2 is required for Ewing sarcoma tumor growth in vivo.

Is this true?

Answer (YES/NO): YES